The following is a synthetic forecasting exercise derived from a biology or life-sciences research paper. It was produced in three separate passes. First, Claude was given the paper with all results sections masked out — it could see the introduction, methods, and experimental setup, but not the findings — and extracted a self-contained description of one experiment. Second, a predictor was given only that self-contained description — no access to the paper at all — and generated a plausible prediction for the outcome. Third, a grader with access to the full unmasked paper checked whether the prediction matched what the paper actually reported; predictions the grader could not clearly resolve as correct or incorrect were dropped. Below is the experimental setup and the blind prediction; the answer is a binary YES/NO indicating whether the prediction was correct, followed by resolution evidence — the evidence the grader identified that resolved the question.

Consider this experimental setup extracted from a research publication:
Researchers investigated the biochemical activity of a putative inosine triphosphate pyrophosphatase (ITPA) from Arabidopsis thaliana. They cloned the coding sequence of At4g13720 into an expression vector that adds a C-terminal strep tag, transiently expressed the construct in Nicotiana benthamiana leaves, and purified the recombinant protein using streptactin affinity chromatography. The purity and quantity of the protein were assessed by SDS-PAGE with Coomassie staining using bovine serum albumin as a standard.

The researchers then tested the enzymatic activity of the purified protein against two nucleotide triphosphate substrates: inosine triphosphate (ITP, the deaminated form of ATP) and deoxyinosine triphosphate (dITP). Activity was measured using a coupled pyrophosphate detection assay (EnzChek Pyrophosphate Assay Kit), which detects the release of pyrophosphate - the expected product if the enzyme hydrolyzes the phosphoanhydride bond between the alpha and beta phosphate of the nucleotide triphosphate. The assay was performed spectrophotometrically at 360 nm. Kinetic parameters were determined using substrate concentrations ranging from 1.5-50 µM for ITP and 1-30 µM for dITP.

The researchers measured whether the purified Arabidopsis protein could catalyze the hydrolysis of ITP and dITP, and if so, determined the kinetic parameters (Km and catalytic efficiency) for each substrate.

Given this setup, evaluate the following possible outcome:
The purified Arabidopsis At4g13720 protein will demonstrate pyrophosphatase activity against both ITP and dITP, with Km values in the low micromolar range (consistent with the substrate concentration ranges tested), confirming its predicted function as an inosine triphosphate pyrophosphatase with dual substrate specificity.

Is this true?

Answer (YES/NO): YES